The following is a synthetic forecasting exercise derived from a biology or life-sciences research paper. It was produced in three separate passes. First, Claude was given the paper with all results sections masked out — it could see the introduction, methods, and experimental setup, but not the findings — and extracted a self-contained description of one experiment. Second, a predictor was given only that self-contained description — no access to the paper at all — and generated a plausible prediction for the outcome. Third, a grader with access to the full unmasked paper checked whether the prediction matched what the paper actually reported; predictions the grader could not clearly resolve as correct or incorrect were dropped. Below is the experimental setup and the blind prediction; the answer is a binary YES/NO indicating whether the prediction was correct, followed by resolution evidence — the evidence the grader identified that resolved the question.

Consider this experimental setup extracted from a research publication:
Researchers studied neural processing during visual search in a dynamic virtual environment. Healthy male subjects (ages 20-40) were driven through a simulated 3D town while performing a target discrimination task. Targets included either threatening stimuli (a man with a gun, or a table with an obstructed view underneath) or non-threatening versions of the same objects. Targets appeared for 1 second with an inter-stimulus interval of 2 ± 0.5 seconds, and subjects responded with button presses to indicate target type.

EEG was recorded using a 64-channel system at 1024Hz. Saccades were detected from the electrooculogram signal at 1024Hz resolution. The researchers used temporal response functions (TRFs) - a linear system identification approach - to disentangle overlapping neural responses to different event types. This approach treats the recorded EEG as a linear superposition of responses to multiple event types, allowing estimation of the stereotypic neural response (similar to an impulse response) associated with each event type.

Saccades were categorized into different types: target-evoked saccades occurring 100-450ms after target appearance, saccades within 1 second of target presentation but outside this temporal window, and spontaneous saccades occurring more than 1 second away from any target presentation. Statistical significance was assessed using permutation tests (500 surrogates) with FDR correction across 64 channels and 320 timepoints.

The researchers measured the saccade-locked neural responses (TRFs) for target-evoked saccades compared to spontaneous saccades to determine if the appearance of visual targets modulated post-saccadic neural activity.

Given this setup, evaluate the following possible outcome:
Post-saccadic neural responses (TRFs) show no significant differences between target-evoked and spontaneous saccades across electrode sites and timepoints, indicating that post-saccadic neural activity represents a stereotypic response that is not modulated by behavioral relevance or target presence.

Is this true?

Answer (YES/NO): NO